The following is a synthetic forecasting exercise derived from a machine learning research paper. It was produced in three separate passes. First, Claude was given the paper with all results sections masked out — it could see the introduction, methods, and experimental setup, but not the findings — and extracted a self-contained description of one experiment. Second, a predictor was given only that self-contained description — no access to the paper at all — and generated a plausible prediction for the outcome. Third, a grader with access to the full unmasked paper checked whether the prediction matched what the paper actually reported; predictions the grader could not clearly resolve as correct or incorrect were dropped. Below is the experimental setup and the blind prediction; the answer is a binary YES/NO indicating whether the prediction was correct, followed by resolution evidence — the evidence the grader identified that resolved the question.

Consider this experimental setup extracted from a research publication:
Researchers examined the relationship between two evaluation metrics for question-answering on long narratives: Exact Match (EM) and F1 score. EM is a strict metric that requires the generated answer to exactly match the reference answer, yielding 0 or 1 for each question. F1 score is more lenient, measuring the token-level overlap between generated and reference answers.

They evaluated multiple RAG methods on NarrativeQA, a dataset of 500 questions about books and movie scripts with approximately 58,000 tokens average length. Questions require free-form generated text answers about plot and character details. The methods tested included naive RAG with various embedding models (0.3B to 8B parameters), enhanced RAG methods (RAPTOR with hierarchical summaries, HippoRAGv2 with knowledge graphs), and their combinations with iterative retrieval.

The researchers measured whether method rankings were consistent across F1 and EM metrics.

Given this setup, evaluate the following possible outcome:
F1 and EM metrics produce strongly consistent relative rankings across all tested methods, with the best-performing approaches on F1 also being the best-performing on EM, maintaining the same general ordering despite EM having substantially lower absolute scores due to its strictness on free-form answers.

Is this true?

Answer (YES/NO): NO